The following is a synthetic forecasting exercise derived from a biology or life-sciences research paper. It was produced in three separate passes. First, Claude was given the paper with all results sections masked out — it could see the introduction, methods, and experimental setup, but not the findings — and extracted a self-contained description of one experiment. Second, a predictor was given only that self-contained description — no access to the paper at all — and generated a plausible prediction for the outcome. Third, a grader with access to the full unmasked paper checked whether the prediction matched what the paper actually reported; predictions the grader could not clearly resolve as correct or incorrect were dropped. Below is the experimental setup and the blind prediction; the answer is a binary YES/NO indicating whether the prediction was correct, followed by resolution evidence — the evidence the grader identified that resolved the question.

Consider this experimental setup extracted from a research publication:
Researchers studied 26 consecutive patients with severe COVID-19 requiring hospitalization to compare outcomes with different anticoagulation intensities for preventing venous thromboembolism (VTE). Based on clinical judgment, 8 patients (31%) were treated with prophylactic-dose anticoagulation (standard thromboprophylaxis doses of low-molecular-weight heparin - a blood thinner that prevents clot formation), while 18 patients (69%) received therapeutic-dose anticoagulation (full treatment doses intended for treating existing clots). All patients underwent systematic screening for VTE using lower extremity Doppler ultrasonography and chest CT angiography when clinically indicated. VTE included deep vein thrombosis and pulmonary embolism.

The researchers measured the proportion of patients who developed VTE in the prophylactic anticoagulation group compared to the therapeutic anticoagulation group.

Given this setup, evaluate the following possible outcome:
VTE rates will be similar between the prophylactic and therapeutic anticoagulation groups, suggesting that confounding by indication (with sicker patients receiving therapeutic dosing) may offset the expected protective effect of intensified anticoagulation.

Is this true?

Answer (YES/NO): NO